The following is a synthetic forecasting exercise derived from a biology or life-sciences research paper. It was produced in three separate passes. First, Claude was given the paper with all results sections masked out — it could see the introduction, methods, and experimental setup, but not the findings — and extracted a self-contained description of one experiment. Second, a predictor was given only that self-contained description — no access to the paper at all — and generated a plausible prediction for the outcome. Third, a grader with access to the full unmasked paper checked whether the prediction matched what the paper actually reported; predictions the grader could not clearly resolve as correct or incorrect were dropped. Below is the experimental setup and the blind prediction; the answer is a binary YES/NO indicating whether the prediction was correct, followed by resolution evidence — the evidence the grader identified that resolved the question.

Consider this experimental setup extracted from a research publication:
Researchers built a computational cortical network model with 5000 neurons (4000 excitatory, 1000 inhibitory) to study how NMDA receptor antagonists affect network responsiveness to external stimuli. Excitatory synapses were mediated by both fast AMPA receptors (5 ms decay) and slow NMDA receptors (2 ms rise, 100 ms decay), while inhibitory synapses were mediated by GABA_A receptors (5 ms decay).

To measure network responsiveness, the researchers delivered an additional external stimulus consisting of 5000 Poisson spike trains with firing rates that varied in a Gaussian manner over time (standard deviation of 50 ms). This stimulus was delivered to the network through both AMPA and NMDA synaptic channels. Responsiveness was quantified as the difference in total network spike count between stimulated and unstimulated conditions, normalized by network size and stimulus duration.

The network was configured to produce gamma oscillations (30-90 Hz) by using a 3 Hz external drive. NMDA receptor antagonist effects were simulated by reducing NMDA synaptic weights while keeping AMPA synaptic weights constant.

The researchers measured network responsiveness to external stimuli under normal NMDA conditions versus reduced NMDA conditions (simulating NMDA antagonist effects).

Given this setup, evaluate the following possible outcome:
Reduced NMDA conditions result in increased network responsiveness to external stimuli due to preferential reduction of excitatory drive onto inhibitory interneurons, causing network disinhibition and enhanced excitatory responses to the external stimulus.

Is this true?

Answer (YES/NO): YES